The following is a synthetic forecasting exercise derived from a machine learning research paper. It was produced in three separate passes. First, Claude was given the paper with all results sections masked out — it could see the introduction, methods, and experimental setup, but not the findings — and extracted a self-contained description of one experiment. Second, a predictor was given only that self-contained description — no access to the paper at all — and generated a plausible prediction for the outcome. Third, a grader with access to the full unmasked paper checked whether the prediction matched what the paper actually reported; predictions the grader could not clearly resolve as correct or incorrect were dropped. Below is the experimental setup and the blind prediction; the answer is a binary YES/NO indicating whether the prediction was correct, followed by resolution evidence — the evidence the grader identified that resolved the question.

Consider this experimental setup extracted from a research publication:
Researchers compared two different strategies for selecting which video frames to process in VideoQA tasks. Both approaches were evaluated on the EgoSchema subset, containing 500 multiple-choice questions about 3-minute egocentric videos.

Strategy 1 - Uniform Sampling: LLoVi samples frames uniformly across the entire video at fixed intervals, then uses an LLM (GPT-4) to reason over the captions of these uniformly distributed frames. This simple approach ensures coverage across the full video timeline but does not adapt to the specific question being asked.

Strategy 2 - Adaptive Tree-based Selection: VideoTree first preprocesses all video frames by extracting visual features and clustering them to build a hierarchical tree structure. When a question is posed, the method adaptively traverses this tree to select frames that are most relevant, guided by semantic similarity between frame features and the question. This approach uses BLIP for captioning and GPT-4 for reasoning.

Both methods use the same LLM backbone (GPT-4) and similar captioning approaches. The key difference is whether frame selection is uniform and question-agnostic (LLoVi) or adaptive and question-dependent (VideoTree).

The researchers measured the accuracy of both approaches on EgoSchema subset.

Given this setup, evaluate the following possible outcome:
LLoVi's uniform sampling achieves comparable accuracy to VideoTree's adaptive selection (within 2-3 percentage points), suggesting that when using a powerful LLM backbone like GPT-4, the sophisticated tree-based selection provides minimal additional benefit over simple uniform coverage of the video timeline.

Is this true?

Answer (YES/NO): NO